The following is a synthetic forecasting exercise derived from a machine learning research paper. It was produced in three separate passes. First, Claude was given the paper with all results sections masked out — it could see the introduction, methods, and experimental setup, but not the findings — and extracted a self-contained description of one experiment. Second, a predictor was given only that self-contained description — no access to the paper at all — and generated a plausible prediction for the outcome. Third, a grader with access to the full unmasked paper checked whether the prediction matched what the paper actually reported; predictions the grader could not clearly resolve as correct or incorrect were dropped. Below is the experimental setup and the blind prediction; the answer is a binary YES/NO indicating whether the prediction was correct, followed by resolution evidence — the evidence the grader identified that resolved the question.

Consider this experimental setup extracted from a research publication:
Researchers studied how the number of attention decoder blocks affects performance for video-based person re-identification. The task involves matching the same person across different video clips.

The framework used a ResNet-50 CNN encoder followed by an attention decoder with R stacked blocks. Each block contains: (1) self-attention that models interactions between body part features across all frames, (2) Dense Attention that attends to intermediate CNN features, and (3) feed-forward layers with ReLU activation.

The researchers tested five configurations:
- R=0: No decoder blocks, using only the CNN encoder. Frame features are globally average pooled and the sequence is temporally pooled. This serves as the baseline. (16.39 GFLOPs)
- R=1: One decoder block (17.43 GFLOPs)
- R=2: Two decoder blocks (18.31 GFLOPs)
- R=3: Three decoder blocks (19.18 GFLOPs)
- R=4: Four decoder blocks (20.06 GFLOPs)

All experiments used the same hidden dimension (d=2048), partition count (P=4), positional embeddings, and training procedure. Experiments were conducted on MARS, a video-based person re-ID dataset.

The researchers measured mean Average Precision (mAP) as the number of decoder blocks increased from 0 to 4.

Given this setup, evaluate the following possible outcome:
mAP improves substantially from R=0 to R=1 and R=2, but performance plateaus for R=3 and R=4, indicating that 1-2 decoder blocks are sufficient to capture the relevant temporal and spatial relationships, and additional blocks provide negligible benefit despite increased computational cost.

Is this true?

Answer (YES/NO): NO